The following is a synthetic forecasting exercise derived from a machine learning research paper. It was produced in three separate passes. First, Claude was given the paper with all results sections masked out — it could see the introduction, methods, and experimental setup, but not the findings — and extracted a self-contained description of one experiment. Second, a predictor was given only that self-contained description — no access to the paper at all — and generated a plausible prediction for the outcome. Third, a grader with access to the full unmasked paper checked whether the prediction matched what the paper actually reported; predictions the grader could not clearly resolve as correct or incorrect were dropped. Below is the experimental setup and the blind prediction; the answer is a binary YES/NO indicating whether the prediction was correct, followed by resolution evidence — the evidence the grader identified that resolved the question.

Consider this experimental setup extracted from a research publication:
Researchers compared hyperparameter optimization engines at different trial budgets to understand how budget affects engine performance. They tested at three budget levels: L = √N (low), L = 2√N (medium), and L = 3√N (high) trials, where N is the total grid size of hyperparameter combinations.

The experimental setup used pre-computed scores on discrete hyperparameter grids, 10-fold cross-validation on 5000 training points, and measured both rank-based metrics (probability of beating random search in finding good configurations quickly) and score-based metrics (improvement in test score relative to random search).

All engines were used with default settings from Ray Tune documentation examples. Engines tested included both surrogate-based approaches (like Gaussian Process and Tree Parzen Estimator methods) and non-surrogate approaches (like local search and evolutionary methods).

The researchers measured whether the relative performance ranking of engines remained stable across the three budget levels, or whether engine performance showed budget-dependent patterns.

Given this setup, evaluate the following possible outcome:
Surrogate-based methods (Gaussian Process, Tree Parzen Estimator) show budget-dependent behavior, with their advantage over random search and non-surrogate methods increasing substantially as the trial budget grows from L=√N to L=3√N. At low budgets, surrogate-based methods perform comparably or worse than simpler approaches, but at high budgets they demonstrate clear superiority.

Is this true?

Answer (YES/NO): NO